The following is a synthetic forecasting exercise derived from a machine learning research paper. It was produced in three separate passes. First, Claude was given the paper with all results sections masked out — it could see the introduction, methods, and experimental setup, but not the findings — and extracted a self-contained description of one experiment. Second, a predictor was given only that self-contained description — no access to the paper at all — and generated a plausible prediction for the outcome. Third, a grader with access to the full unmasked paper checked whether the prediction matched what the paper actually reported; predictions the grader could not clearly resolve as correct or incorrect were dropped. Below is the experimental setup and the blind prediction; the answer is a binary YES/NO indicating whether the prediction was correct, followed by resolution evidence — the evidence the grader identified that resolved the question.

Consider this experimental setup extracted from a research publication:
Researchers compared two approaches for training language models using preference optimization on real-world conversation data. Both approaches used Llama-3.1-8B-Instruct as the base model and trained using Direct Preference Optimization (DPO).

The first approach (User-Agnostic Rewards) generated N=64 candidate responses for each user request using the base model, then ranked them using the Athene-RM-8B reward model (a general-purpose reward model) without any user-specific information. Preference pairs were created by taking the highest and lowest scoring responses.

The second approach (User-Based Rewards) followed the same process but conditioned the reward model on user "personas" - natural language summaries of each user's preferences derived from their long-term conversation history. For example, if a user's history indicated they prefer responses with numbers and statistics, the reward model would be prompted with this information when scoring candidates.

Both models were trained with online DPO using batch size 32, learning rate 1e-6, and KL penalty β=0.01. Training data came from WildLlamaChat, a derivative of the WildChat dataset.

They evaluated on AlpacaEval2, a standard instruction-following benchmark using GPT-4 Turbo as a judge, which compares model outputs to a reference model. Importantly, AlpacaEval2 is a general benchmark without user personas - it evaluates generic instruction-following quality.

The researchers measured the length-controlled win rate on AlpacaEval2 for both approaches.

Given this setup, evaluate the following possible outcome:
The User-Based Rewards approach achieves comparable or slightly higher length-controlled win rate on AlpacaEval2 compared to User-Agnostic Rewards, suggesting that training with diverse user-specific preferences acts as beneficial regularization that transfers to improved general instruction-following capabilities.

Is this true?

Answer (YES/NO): YES